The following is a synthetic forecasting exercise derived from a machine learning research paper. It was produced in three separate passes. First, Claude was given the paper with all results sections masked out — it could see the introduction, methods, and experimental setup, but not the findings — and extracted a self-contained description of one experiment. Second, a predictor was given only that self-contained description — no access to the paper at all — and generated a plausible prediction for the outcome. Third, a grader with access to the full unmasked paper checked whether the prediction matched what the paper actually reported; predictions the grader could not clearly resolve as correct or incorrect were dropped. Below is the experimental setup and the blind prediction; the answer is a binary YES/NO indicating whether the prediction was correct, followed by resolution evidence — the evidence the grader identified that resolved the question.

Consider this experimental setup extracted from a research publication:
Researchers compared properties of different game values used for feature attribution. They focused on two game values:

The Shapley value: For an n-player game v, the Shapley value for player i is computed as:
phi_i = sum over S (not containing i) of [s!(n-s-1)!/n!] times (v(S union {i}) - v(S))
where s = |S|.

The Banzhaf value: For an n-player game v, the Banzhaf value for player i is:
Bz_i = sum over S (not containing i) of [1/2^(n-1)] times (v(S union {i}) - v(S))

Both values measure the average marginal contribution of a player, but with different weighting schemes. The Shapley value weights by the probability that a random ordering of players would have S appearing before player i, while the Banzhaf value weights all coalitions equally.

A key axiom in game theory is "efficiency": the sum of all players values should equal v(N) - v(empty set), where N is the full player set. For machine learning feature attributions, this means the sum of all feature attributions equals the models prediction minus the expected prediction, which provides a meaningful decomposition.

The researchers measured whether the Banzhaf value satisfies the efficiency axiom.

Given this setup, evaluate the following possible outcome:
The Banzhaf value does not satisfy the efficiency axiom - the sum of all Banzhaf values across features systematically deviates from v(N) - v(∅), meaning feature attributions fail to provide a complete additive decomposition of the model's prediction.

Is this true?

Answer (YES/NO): YES